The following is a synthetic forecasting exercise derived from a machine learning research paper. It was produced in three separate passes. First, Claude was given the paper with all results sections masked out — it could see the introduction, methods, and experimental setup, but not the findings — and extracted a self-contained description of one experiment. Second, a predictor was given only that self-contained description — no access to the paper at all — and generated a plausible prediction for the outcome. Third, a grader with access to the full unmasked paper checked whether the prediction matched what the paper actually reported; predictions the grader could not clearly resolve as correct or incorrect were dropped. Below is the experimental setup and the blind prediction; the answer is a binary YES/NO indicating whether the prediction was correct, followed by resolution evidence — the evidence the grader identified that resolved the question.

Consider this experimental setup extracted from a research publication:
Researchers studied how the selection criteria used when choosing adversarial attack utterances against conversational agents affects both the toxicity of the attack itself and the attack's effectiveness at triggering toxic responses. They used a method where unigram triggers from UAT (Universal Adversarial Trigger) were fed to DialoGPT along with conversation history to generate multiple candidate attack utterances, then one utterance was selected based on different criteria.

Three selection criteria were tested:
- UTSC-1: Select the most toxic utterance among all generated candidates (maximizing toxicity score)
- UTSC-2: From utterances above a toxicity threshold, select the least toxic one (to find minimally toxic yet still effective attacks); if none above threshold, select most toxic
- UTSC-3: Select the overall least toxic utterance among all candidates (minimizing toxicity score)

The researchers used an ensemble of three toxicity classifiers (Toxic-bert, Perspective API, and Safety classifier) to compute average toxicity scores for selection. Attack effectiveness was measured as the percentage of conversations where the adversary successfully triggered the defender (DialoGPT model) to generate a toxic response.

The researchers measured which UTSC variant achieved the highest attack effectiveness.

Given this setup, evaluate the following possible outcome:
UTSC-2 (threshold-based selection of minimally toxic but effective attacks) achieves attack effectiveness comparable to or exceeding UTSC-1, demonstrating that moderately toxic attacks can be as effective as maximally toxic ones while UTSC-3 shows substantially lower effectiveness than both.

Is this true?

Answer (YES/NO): NO